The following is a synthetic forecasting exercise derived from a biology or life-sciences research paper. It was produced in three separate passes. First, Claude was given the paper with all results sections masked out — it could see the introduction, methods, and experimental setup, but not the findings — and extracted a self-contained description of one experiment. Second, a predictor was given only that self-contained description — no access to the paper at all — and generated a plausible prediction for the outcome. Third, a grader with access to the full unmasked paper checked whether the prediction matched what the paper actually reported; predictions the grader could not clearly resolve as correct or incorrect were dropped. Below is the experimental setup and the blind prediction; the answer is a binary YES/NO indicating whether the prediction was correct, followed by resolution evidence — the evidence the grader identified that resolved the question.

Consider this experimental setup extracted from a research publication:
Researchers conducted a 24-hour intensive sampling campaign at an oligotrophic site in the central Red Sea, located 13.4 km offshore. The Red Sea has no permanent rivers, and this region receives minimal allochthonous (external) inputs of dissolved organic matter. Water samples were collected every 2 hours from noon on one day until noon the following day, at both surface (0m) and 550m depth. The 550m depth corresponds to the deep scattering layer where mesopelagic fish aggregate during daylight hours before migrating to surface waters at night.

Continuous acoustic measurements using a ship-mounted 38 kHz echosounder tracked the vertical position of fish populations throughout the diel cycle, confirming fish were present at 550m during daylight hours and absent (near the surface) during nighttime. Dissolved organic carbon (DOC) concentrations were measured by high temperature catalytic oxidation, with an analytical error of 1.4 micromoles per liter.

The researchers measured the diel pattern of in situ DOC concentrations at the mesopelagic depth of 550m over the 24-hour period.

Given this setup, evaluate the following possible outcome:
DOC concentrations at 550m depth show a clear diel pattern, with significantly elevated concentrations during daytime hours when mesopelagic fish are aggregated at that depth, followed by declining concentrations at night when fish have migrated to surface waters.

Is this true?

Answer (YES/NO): NO